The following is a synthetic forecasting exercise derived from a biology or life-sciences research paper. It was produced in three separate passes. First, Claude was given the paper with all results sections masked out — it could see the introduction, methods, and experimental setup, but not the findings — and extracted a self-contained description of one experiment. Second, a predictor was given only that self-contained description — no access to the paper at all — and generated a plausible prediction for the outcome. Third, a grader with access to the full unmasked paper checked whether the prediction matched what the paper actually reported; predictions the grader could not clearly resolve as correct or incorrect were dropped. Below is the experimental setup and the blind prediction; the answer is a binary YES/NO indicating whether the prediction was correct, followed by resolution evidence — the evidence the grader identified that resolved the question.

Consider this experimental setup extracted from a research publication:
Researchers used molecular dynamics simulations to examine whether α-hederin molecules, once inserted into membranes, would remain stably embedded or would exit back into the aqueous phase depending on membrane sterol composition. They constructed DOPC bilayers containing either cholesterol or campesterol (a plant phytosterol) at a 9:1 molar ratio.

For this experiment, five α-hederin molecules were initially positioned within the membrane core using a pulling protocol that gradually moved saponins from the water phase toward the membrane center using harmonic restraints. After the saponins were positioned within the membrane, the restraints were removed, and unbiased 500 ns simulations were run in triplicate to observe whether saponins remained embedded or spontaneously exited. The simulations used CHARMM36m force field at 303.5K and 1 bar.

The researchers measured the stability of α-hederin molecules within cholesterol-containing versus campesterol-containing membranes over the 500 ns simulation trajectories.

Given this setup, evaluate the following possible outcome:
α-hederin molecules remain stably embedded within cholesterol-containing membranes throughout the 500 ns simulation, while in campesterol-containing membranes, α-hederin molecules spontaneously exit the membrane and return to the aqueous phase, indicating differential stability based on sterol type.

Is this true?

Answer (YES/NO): NO